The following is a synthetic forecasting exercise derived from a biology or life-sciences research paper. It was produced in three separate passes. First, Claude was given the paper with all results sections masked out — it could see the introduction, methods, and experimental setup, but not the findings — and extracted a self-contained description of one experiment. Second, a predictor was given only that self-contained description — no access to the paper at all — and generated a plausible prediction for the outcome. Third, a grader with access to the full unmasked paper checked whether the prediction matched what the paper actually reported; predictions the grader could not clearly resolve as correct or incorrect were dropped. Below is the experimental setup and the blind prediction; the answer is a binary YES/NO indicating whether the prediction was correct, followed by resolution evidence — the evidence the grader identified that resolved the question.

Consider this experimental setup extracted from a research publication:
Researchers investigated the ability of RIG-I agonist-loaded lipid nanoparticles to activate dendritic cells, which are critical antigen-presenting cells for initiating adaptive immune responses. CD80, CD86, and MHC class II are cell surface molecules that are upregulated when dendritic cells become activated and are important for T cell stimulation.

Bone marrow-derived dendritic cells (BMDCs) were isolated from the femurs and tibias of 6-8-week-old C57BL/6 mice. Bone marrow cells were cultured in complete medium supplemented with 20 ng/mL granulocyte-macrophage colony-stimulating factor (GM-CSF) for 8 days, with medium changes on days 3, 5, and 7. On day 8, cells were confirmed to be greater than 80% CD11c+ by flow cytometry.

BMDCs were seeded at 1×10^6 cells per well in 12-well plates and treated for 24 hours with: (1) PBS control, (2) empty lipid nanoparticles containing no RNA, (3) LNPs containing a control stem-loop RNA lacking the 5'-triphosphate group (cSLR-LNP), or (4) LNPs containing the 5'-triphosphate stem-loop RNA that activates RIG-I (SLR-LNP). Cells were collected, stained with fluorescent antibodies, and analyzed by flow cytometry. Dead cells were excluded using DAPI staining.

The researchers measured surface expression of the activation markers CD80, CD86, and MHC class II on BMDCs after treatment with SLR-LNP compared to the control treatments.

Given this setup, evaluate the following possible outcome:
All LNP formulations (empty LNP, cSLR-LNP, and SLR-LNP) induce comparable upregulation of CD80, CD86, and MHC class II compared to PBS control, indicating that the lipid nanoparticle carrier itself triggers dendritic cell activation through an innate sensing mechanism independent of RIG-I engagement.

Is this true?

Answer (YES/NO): NO